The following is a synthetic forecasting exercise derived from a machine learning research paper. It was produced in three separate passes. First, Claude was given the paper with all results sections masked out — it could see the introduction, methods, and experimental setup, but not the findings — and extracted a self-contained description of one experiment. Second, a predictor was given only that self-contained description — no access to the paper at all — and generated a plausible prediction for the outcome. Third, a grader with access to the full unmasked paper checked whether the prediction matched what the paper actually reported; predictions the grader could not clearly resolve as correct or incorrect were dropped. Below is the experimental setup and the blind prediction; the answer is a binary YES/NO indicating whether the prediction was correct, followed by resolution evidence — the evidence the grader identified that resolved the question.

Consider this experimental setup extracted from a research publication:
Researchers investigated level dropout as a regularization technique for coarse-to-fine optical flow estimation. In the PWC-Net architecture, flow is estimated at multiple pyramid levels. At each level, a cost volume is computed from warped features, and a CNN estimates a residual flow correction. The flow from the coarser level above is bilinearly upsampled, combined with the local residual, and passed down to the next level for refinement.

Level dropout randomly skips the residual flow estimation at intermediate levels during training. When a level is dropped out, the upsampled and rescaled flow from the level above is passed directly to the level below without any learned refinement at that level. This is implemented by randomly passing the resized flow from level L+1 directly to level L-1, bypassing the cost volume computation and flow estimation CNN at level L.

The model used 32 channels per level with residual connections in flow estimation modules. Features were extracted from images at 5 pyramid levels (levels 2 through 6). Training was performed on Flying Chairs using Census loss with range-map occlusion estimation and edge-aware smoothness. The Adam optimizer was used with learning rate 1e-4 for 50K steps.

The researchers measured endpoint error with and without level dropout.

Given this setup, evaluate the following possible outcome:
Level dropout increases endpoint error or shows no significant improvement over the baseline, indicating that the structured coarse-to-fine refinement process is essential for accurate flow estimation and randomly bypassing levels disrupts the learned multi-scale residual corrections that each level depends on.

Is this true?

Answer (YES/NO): NO